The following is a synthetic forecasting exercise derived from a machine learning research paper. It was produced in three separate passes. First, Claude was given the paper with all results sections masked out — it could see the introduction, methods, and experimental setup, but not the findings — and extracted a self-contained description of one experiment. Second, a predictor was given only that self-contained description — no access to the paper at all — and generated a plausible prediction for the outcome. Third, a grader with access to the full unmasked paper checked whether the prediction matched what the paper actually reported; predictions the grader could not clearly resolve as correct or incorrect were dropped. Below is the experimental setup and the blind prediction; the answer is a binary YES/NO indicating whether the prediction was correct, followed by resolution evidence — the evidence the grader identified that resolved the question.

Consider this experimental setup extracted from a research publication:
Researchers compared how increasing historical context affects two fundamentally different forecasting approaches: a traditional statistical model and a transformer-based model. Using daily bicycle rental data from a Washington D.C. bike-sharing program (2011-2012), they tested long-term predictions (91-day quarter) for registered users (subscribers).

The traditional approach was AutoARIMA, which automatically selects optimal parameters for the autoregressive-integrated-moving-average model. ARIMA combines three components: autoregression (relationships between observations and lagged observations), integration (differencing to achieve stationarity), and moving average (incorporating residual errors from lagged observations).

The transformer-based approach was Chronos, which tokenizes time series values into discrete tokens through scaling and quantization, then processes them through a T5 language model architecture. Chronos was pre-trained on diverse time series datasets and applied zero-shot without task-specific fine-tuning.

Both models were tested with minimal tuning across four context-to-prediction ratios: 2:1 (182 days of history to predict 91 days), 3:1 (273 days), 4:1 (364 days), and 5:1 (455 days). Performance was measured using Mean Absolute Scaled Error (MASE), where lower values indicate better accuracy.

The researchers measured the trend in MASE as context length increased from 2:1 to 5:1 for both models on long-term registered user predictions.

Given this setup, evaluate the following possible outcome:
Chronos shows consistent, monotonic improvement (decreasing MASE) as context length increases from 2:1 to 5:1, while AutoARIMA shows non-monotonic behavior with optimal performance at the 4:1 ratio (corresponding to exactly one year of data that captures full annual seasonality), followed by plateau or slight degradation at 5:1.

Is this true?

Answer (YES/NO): NO